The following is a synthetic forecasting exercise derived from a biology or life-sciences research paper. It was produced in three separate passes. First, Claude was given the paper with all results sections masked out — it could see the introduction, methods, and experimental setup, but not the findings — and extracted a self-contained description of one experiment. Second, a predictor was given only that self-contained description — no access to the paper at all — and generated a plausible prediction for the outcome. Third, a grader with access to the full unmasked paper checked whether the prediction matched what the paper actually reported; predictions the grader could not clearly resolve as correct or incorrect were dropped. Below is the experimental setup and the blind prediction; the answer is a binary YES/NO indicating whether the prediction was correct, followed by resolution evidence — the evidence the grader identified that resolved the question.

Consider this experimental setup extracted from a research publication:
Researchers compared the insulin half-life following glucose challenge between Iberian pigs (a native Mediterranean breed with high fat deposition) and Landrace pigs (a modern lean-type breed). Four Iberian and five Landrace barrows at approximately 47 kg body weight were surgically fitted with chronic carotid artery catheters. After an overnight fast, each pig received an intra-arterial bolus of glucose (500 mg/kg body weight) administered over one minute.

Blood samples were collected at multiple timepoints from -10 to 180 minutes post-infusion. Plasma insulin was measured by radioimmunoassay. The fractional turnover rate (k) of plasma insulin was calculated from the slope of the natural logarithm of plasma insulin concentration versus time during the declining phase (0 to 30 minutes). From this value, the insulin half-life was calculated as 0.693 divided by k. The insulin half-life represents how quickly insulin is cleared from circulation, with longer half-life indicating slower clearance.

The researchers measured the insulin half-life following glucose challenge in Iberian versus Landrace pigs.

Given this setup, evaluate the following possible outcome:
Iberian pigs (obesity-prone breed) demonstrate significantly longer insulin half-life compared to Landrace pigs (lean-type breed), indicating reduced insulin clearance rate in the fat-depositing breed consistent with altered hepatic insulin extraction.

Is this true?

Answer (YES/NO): NO